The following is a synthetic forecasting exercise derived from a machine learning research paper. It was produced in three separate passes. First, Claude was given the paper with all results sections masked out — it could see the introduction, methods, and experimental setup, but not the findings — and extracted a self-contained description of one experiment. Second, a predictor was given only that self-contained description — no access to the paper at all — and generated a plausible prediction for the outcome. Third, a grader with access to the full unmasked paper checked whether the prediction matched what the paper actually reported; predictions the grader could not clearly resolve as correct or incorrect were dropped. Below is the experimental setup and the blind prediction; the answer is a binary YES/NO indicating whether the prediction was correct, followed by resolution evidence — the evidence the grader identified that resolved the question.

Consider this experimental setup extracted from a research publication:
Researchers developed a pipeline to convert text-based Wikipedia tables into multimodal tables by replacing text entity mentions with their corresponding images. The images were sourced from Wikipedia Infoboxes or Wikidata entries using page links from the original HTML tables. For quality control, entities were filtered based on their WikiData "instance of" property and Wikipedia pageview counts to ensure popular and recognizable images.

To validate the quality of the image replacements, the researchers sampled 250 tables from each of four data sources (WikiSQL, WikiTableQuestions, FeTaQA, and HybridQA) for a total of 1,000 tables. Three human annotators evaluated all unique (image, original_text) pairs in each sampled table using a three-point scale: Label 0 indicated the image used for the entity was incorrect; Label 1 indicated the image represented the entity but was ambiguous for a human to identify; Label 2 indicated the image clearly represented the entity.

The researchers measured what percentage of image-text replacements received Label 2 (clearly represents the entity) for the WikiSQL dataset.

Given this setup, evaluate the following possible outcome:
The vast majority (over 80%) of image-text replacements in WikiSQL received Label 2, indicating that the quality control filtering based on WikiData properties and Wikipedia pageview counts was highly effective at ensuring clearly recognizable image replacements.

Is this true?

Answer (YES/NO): YES